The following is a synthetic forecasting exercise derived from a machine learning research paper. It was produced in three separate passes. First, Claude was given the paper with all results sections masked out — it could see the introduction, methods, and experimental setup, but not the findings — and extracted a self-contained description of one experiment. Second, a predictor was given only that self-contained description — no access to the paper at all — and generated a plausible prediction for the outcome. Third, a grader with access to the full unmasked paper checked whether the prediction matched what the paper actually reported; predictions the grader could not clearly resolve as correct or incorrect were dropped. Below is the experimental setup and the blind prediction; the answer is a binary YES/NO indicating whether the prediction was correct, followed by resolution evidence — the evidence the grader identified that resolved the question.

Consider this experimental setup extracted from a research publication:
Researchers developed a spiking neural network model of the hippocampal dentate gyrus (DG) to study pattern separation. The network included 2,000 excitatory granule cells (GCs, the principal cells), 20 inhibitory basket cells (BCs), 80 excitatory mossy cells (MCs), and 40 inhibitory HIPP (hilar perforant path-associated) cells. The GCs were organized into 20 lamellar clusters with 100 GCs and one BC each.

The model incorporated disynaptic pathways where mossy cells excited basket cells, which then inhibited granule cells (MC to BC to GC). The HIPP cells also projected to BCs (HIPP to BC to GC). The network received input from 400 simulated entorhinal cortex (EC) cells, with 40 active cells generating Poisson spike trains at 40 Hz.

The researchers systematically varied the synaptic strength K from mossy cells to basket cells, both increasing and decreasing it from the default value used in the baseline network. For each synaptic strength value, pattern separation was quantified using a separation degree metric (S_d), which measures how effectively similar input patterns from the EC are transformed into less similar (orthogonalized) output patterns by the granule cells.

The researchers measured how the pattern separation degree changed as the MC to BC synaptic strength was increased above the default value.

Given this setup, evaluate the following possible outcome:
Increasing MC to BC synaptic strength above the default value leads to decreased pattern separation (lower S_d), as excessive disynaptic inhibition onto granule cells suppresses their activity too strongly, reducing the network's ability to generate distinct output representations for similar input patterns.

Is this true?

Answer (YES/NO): NO